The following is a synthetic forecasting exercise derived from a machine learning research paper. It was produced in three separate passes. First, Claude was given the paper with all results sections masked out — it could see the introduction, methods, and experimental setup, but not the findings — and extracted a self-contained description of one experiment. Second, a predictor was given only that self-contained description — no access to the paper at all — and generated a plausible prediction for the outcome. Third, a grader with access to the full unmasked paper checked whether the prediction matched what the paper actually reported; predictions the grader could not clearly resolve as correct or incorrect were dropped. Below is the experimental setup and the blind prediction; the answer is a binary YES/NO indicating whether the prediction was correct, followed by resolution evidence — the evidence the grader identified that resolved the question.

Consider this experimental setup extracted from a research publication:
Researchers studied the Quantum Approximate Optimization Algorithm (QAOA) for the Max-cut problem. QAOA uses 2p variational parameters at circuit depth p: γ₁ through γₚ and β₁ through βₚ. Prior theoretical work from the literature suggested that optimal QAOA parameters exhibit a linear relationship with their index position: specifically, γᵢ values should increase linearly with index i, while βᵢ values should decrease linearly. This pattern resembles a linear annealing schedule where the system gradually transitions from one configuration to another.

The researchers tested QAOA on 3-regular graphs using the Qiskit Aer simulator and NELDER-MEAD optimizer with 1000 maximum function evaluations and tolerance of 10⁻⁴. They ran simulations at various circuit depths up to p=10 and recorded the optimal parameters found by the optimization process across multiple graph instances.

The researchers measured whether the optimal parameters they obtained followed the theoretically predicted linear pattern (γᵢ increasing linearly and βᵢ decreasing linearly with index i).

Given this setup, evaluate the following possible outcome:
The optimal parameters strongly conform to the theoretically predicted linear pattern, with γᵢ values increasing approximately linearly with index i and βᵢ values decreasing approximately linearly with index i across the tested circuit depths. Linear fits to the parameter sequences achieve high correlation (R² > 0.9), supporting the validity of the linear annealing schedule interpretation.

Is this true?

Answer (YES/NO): NO